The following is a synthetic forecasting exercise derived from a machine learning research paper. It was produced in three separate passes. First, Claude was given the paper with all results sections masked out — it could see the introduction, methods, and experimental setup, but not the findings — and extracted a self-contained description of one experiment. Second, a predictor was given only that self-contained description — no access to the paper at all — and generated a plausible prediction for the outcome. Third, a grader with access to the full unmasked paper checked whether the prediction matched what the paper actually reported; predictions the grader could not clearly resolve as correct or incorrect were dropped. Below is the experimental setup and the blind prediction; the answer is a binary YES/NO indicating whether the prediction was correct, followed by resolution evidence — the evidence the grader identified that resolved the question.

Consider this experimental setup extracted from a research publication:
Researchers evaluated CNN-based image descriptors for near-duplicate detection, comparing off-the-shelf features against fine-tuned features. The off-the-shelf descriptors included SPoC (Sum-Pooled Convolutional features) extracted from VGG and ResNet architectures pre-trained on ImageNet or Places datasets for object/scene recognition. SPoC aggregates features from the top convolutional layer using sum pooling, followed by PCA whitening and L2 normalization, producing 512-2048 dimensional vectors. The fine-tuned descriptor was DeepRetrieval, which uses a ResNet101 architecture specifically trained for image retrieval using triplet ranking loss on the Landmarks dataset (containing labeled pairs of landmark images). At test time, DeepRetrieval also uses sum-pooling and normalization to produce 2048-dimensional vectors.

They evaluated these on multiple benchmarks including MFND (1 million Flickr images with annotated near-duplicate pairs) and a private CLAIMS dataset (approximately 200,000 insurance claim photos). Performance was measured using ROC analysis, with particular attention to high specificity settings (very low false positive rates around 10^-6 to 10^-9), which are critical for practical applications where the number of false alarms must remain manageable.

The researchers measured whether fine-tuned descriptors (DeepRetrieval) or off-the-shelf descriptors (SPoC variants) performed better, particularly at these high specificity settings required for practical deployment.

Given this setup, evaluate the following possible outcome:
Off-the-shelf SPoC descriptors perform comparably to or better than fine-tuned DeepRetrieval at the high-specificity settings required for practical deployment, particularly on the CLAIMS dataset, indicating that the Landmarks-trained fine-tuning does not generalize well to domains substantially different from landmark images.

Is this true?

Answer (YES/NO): NO